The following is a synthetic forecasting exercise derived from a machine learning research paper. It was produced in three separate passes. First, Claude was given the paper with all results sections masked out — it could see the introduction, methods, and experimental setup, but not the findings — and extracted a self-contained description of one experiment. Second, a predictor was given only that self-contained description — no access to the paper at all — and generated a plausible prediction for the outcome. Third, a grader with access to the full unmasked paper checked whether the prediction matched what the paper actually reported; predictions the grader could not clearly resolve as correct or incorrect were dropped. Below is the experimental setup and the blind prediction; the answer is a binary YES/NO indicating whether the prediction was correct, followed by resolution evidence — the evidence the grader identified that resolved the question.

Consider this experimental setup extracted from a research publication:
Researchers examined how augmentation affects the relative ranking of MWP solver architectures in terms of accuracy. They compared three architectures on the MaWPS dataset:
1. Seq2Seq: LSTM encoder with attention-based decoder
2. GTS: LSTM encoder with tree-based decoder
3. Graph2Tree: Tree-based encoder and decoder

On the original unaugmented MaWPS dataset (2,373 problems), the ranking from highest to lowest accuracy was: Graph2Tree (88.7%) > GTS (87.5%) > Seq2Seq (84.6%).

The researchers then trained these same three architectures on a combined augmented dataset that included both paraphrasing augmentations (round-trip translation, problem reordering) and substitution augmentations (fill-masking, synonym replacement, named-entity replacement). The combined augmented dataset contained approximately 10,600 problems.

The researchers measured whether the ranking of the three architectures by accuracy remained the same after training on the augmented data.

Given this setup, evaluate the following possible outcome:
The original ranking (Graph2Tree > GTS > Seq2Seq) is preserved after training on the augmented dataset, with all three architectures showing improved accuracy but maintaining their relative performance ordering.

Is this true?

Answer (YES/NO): YES